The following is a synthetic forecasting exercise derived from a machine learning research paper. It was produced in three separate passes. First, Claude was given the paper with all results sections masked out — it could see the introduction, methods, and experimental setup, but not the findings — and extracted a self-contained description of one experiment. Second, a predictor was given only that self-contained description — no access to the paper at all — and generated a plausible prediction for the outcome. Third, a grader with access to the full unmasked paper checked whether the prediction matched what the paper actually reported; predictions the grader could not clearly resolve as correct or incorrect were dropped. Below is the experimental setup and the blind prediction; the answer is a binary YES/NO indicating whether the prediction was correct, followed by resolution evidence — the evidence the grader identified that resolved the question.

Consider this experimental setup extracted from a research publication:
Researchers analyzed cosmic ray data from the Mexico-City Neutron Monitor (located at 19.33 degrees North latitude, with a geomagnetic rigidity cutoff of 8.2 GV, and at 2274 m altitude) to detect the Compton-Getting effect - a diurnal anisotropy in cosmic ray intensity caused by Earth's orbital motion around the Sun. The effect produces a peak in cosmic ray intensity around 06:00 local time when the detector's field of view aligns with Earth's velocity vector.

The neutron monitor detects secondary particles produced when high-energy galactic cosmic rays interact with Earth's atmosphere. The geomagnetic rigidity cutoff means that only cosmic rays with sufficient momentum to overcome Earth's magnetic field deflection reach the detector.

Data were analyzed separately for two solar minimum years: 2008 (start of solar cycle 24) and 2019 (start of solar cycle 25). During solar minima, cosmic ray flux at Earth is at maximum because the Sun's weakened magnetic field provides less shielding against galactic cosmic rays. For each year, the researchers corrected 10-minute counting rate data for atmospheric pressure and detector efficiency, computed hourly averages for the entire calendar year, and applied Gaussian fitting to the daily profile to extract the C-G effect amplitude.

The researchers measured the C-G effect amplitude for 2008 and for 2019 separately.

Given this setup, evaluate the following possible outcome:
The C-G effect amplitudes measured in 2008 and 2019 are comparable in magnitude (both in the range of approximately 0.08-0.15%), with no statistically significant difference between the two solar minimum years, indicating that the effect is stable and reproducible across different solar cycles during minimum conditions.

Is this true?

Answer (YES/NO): NO